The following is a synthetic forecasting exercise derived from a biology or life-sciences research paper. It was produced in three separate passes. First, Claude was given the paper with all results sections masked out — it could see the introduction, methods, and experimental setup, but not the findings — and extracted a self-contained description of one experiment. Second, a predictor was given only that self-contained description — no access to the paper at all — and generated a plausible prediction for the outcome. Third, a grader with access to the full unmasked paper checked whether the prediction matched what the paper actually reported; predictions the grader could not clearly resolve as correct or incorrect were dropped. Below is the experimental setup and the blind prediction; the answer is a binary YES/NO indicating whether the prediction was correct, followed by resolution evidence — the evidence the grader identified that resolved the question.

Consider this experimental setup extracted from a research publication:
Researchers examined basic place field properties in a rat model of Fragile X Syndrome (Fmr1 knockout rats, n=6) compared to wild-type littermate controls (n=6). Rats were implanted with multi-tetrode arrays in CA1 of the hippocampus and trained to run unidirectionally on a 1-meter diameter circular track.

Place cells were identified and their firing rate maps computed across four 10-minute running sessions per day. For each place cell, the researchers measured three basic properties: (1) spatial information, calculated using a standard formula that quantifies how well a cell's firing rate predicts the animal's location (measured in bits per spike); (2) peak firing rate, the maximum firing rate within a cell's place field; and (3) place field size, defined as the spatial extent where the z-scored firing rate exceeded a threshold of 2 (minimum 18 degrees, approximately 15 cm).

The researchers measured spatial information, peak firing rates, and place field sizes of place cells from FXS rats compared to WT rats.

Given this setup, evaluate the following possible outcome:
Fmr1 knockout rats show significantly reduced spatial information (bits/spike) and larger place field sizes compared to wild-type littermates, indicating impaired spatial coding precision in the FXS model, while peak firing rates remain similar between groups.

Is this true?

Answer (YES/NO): NO